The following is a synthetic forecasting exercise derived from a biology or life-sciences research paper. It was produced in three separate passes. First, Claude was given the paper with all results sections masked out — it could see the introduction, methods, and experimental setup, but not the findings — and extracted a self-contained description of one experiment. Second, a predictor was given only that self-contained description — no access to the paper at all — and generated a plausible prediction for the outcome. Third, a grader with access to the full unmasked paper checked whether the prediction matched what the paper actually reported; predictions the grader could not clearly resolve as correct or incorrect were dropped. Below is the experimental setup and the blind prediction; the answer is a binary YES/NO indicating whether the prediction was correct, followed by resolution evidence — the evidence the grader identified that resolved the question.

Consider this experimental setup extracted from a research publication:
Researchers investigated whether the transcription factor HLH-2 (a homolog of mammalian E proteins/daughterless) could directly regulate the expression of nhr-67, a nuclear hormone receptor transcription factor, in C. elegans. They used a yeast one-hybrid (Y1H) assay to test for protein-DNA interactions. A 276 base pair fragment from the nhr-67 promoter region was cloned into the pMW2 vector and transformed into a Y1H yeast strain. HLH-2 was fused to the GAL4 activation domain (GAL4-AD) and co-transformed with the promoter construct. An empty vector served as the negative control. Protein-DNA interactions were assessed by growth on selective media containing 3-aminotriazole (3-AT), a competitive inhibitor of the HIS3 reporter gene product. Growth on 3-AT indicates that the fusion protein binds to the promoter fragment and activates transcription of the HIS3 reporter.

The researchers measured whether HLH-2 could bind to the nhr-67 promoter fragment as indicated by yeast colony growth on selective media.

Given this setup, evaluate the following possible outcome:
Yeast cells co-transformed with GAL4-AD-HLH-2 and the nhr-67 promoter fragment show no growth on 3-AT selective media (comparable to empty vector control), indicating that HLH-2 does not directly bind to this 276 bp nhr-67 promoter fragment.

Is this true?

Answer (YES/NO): NO